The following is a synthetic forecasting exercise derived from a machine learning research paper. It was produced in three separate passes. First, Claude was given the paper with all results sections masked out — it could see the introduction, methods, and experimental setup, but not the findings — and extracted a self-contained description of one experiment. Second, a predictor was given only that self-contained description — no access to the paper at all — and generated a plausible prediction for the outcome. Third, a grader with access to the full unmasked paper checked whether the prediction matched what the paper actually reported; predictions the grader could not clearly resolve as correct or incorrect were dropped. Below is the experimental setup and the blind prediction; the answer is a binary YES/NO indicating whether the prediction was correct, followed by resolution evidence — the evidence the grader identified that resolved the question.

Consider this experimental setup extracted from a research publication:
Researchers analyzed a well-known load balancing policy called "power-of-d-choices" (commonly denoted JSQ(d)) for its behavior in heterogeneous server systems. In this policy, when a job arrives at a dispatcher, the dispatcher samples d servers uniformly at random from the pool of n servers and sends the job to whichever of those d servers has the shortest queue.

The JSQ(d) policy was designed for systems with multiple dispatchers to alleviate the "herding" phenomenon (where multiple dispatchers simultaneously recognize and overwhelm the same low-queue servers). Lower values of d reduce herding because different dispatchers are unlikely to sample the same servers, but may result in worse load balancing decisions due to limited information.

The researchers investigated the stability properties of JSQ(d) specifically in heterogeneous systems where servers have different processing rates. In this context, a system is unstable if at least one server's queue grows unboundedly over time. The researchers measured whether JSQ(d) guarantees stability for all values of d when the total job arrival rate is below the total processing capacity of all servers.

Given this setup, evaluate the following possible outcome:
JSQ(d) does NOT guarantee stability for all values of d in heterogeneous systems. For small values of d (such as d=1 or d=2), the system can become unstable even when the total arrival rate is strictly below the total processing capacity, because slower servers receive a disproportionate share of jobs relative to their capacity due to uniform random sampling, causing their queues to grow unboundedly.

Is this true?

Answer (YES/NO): YES